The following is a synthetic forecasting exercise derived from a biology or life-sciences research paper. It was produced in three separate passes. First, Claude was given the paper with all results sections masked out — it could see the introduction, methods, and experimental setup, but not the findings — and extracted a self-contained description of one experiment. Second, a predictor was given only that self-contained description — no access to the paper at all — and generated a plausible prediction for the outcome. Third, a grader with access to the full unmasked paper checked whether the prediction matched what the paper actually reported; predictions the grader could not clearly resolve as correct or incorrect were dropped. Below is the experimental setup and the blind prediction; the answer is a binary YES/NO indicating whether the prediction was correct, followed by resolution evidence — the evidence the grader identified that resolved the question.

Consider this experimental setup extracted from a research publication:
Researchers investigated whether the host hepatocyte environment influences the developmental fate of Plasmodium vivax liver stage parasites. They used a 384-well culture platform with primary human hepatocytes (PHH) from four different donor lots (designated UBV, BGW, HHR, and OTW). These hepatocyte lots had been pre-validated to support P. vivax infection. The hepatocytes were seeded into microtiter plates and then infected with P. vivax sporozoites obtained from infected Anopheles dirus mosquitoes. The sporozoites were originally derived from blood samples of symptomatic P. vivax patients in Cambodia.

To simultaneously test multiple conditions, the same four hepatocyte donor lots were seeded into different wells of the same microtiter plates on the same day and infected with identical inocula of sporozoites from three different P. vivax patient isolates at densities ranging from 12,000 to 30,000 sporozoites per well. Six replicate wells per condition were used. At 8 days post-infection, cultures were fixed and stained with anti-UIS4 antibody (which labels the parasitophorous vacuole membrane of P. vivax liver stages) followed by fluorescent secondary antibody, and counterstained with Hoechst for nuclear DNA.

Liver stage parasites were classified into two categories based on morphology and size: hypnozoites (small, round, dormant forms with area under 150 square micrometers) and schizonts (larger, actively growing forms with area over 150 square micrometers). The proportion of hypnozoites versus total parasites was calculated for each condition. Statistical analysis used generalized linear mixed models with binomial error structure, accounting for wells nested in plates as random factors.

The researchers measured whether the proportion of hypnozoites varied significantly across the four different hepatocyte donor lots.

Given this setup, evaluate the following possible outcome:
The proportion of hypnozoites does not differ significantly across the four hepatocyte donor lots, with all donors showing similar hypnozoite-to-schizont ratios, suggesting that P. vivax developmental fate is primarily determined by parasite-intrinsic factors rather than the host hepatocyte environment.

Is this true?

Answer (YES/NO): NO